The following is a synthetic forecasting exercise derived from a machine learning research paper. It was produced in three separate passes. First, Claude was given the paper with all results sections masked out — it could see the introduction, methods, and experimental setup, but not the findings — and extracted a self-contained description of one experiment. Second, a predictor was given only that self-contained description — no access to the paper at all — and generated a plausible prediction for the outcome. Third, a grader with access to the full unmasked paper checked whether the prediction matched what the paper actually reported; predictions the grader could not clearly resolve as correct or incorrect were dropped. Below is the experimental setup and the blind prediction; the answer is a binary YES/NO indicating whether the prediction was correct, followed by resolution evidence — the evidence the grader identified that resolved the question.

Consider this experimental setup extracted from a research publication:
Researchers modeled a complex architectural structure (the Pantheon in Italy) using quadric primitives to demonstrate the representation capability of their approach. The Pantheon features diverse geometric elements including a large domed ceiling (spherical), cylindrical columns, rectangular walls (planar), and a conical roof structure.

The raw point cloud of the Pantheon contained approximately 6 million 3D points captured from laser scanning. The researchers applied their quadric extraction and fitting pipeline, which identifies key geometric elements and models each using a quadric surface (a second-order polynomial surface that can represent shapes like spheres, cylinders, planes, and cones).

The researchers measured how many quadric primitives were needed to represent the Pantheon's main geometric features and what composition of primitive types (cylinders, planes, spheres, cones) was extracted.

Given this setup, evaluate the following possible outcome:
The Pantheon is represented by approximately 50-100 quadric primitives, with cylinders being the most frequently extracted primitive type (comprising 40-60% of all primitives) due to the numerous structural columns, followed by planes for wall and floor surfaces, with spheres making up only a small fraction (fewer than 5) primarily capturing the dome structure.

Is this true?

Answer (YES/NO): YES